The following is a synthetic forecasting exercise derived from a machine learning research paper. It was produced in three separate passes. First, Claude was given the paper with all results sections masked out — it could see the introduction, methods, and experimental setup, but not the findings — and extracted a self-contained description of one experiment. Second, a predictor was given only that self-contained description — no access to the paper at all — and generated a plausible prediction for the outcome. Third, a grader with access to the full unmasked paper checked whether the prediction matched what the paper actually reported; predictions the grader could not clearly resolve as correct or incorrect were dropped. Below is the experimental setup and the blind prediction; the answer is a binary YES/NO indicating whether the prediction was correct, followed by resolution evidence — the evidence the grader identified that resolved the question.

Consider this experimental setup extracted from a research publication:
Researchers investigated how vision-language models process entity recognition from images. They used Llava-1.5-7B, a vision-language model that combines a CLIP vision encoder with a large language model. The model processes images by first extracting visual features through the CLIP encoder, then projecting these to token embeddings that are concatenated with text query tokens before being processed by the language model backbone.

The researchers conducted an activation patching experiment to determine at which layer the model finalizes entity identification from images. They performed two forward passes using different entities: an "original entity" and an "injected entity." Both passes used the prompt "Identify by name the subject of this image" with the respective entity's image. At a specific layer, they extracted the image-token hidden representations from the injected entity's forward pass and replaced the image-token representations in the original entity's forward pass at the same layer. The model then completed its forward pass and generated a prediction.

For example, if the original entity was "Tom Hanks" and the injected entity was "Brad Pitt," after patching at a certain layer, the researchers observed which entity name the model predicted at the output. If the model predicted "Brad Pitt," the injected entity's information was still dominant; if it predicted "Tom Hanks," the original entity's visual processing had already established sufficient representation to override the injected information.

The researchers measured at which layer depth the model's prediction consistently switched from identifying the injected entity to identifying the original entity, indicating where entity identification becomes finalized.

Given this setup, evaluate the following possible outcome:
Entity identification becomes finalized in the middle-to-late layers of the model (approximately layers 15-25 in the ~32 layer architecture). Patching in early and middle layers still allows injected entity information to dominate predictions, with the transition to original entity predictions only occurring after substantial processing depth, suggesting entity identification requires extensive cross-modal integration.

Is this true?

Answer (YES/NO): YES